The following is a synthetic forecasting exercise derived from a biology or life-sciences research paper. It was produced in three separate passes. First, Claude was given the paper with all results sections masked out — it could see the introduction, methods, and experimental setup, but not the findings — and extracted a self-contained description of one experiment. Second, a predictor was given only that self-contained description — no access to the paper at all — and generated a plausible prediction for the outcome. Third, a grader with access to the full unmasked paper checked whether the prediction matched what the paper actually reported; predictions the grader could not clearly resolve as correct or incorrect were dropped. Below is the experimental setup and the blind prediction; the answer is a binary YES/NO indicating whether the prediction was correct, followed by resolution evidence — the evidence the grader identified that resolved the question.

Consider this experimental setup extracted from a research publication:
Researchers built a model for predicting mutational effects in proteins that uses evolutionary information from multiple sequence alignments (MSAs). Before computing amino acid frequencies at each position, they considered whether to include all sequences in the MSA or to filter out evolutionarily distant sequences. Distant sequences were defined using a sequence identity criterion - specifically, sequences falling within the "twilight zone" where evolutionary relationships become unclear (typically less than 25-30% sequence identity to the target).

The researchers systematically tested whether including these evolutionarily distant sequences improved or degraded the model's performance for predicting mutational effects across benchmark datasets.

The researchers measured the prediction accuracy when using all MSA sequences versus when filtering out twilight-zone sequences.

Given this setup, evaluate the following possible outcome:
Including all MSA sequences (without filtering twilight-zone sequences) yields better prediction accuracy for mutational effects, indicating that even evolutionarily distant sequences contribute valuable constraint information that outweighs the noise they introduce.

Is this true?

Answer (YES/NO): NO